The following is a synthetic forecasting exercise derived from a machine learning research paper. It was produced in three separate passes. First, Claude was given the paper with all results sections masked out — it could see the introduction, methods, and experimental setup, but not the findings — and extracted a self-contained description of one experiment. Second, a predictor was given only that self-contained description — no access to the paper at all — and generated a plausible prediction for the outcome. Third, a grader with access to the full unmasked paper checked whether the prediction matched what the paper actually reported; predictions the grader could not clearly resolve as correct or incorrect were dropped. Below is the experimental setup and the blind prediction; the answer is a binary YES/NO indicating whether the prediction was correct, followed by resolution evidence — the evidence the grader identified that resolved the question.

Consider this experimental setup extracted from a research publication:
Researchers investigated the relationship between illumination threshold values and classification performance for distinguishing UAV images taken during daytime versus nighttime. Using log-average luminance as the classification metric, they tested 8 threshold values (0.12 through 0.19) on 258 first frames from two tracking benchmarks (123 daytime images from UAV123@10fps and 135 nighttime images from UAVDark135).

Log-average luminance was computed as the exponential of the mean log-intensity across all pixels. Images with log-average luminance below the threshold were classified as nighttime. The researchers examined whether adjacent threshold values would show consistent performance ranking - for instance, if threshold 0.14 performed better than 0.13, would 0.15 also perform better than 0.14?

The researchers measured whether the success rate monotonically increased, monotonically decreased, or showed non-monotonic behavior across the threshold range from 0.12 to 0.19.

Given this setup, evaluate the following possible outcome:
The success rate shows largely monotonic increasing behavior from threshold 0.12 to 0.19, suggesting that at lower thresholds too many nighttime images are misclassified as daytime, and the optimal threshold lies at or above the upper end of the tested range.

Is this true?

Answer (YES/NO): NO